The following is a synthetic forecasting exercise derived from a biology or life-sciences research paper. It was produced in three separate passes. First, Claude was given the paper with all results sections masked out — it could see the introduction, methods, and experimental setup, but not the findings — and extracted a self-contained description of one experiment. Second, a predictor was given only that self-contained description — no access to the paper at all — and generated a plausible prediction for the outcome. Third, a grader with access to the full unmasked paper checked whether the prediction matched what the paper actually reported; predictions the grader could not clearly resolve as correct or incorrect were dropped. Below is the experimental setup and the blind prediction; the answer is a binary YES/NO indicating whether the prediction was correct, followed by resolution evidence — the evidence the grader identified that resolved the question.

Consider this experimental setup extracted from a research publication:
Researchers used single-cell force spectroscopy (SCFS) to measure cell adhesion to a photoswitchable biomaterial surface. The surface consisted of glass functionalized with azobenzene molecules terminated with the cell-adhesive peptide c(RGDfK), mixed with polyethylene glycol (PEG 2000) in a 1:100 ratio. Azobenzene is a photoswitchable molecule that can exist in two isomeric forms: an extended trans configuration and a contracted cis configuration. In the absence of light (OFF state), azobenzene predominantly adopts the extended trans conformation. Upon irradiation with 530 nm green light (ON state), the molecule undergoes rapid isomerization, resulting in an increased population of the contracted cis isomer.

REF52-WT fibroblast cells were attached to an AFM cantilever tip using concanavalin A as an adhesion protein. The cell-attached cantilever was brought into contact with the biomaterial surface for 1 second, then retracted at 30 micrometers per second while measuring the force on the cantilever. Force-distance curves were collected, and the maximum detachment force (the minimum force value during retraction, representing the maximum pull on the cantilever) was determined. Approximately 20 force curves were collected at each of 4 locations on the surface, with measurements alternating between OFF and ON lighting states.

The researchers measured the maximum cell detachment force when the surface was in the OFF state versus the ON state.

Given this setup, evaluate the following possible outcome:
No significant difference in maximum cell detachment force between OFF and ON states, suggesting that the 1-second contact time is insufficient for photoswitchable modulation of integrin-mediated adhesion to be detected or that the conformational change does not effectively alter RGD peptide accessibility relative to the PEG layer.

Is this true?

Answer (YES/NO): NO